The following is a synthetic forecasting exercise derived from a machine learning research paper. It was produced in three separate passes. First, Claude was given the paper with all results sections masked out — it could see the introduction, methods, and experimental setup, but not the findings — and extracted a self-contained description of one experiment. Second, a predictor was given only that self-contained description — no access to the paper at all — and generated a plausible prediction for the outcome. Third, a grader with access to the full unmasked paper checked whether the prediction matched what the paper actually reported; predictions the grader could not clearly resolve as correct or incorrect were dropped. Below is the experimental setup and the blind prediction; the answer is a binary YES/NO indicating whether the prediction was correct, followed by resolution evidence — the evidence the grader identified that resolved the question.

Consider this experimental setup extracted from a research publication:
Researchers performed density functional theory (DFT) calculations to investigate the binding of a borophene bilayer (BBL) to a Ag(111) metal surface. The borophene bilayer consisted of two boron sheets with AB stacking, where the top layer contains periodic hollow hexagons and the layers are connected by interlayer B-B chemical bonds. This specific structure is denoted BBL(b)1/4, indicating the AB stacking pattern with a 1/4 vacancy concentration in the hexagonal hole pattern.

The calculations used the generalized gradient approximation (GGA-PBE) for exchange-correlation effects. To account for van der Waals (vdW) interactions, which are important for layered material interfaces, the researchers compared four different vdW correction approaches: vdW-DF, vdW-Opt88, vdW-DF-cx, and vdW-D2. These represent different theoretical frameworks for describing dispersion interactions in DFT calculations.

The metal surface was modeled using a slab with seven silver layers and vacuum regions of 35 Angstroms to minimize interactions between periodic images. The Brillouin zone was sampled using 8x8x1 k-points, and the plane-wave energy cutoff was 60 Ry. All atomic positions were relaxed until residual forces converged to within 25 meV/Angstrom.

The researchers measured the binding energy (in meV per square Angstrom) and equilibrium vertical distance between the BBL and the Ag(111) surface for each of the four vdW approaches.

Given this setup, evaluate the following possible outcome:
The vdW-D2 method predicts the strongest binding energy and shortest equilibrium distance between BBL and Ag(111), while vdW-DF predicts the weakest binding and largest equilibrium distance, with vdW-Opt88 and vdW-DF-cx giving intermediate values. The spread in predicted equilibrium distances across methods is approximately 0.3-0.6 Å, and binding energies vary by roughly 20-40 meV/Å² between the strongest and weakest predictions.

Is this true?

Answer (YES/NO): NO